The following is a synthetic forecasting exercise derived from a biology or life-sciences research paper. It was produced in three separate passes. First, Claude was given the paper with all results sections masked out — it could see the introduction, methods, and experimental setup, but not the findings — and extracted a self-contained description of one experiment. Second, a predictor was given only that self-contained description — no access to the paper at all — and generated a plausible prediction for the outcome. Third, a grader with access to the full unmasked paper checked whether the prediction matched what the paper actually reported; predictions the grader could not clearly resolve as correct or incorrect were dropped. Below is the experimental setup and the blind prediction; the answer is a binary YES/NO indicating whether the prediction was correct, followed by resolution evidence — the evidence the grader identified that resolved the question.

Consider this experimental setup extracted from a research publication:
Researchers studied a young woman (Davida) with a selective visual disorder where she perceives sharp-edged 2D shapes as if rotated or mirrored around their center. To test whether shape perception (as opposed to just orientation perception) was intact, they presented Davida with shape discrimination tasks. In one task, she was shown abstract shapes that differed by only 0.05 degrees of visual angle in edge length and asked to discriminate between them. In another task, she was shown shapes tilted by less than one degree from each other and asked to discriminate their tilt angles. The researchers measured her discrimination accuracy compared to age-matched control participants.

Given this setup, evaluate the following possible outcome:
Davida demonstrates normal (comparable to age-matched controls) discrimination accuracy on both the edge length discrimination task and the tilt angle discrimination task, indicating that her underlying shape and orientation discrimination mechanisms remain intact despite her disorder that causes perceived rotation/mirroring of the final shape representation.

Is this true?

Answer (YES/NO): YES